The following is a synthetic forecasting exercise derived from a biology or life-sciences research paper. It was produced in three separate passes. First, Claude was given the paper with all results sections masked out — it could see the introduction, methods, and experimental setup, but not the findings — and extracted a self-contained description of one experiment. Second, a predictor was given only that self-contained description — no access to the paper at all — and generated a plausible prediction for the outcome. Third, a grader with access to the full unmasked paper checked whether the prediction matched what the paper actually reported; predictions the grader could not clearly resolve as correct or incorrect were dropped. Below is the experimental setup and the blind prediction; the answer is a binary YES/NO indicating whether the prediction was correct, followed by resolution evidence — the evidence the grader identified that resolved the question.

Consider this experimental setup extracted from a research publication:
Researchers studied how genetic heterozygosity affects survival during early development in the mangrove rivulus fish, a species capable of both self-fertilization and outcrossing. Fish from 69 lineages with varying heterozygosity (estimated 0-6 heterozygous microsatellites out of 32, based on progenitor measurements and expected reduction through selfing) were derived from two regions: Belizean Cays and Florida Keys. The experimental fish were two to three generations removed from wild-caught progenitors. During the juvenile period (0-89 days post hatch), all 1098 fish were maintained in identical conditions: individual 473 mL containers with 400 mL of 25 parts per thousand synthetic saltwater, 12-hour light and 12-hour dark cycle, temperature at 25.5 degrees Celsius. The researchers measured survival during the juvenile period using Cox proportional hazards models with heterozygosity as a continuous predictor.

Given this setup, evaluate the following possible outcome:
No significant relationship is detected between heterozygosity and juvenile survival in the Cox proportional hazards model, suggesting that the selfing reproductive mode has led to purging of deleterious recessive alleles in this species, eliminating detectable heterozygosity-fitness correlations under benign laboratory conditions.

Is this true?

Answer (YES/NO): YES